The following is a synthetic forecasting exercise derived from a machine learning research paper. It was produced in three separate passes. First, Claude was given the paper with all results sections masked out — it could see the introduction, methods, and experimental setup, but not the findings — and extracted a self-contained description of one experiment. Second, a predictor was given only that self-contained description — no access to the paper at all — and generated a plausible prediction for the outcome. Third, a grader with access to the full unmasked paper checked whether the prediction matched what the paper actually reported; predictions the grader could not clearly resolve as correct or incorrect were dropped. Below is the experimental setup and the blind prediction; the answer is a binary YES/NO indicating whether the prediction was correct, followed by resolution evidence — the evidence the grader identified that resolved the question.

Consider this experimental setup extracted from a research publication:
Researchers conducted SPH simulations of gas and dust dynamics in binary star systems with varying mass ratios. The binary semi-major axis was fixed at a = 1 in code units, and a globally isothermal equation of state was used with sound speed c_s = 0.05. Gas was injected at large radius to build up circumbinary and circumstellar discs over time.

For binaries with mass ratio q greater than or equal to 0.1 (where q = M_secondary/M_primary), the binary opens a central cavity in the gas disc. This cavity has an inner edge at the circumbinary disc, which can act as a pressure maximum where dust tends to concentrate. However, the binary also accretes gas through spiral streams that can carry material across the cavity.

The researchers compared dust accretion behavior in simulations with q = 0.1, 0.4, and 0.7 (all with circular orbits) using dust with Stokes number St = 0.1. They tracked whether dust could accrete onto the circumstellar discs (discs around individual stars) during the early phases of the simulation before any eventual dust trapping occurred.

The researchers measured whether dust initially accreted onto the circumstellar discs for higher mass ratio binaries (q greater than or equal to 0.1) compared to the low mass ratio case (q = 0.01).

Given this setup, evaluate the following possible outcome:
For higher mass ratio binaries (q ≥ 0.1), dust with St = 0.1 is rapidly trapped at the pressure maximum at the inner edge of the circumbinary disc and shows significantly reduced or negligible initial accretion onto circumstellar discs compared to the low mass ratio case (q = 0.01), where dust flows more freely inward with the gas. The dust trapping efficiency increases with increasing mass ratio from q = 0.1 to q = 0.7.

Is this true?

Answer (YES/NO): NO